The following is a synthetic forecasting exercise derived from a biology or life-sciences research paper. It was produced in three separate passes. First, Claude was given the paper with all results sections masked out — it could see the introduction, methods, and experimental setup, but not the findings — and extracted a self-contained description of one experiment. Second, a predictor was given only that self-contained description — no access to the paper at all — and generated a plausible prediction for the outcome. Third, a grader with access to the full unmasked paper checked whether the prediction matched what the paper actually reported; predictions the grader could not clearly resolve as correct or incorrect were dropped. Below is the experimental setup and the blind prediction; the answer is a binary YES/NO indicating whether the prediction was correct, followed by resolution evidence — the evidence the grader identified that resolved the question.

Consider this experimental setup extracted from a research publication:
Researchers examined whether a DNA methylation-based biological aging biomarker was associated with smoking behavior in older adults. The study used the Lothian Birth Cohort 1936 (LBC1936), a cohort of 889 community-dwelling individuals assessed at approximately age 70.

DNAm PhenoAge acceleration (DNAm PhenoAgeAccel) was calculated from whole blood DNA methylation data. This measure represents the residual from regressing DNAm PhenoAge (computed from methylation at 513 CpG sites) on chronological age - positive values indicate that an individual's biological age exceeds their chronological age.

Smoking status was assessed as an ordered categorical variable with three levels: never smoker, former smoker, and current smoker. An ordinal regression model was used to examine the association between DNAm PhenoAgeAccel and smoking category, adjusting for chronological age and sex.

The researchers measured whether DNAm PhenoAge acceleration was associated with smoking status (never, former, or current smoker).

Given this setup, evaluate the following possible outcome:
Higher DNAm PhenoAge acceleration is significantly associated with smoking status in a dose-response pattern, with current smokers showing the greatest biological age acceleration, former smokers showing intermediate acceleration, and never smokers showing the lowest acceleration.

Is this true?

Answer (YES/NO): YES